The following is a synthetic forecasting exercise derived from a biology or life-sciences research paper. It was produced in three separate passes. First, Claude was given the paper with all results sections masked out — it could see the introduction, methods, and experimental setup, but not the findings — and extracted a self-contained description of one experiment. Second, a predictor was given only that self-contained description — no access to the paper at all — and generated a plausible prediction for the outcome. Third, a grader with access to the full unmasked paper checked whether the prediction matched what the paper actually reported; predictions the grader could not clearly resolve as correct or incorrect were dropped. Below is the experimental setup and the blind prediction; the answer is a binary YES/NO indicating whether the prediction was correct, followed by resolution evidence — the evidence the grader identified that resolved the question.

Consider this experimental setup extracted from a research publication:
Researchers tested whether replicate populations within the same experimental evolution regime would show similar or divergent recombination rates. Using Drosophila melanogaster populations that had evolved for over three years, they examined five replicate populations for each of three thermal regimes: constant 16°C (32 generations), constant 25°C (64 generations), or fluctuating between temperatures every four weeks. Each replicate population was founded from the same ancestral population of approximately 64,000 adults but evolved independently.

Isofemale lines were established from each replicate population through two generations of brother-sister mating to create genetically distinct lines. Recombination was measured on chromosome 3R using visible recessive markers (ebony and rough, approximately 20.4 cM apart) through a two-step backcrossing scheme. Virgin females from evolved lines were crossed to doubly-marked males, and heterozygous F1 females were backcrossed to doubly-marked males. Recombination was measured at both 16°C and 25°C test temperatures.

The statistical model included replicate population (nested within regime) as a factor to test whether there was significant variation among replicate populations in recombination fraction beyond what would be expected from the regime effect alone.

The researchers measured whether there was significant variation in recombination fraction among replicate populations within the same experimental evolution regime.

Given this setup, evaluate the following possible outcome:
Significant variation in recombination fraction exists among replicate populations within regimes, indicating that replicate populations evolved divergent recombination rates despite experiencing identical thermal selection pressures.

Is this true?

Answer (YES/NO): YES